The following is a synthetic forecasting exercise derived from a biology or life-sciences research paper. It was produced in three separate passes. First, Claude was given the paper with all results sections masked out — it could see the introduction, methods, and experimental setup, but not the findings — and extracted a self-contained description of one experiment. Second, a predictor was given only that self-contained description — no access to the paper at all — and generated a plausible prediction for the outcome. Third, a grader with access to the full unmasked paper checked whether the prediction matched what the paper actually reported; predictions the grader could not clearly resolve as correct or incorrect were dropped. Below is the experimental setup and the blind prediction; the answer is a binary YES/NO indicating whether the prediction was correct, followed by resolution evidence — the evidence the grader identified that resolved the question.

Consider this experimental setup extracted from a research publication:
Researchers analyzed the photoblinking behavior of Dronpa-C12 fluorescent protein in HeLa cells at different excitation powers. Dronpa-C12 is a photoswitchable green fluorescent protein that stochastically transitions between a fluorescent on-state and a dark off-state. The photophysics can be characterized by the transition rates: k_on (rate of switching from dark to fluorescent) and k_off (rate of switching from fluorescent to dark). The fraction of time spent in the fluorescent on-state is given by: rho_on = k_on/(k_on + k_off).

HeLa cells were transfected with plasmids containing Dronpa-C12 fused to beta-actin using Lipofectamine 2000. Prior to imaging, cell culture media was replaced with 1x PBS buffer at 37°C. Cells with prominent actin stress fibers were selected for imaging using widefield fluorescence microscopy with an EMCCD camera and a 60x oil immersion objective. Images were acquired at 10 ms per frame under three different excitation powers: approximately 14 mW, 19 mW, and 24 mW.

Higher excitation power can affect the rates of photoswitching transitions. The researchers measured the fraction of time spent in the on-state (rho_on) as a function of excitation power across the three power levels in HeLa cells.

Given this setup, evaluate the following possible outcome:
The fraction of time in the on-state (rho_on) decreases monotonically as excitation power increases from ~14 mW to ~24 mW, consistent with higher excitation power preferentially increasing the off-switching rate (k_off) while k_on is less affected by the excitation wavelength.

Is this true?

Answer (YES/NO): YES